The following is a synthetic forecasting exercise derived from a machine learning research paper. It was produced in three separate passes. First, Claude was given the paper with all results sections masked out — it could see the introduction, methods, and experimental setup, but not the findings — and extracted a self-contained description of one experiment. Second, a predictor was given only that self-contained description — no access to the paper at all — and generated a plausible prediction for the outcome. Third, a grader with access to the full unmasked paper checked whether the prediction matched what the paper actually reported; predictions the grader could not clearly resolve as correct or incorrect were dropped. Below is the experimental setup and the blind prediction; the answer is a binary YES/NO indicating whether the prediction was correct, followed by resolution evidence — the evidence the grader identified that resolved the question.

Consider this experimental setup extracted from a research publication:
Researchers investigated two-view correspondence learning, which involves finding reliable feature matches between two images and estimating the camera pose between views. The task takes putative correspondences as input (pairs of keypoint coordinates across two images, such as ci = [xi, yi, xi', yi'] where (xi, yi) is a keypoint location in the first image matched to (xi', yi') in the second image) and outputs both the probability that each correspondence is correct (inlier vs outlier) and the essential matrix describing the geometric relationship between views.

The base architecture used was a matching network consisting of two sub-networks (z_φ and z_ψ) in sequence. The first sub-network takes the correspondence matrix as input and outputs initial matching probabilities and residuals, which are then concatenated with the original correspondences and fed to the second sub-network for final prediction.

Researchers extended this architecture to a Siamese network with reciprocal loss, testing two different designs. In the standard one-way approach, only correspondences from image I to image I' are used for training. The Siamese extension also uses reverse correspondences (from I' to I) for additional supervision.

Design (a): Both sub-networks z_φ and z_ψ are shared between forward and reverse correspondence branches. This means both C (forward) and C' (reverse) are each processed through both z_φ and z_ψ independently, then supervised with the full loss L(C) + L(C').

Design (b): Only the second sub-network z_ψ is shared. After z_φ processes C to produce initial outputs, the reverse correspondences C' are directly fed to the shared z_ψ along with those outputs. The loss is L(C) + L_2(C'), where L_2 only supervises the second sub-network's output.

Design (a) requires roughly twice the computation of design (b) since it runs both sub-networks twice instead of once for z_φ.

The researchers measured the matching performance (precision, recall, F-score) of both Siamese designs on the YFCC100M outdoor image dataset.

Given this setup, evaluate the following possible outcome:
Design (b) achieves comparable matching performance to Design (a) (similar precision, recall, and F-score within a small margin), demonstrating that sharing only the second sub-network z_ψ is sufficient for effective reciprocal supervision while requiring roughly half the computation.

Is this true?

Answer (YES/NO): YES